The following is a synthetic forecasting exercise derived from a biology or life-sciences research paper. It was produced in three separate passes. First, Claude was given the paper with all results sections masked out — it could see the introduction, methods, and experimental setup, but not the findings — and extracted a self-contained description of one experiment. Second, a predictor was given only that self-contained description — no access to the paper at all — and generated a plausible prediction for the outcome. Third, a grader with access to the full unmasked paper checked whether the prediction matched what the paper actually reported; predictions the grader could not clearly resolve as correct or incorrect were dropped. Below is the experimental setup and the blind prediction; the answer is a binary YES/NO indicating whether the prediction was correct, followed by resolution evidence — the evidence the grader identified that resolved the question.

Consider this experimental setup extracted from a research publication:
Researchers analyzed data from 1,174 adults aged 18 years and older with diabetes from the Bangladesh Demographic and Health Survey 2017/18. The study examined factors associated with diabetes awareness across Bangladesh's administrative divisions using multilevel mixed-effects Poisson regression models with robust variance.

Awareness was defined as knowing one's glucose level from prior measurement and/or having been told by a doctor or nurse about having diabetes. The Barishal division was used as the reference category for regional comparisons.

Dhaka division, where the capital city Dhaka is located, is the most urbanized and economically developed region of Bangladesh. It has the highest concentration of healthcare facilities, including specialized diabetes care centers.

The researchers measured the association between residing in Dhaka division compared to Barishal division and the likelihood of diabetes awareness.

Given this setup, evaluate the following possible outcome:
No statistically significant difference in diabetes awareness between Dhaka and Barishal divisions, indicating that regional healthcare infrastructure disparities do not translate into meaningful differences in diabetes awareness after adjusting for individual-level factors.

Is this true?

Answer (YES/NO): NO